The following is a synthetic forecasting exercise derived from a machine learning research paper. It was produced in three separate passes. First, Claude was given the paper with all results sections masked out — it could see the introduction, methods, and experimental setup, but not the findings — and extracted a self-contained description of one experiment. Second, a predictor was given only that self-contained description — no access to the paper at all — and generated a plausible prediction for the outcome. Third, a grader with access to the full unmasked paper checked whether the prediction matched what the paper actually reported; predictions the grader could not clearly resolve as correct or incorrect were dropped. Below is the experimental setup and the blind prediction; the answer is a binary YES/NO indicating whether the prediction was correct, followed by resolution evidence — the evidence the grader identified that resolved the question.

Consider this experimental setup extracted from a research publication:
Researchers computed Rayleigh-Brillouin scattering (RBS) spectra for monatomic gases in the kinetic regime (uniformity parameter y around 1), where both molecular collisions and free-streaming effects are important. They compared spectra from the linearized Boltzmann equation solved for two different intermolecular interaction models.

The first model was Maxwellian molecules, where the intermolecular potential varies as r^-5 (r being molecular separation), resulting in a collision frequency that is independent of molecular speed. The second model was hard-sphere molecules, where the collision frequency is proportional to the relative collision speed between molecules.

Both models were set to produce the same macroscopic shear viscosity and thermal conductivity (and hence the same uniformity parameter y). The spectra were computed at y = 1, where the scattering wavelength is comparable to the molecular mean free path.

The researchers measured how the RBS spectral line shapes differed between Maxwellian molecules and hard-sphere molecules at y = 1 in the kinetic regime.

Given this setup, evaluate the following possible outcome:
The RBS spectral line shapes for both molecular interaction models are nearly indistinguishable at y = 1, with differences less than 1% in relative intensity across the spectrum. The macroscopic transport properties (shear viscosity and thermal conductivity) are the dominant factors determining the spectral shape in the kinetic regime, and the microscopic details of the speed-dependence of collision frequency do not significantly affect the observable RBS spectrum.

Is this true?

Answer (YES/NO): NO